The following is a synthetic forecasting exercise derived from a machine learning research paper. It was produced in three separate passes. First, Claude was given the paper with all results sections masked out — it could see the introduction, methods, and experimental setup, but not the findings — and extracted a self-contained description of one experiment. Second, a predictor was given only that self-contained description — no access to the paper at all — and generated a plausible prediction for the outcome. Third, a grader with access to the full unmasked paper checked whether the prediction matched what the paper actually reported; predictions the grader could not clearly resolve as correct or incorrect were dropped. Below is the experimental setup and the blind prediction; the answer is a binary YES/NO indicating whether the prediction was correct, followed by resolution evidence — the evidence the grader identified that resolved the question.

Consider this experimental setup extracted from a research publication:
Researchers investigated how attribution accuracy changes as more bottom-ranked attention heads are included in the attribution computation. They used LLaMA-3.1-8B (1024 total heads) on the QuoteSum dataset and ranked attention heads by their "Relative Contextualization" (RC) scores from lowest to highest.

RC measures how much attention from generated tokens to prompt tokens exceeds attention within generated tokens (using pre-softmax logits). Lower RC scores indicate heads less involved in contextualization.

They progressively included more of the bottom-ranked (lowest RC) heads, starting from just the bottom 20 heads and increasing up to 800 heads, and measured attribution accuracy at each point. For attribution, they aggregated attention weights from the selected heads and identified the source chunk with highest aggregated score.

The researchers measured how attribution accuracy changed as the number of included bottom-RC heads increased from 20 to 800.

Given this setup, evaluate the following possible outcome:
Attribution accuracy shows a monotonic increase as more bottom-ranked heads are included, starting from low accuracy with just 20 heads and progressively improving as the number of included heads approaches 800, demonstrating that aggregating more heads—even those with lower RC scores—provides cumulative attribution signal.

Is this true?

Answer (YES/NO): NO